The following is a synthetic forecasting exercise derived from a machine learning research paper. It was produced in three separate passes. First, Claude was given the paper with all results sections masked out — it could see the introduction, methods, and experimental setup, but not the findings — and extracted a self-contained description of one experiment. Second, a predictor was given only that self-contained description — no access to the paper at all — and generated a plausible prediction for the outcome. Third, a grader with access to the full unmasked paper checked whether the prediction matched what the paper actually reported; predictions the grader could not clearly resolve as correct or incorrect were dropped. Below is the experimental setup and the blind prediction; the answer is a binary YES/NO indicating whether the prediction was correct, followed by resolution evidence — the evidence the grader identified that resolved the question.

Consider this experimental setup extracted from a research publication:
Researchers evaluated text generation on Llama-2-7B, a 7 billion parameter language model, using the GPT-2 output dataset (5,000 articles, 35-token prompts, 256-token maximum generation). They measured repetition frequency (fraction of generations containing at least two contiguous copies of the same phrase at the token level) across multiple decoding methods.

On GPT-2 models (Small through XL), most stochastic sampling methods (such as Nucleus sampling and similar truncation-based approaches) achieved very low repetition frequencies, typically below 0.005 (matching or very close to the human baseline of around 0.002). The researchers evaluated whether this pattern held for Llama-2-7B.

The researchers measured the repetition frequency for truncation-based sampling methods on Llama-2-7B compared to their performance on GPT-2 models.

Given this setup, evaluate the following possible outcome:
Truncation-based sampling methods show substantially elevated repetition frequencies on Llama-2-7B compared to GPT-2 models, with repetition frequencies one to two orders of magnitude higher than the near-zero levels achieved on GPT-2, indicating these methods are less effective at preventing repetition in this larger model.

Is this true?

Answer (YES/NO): YES